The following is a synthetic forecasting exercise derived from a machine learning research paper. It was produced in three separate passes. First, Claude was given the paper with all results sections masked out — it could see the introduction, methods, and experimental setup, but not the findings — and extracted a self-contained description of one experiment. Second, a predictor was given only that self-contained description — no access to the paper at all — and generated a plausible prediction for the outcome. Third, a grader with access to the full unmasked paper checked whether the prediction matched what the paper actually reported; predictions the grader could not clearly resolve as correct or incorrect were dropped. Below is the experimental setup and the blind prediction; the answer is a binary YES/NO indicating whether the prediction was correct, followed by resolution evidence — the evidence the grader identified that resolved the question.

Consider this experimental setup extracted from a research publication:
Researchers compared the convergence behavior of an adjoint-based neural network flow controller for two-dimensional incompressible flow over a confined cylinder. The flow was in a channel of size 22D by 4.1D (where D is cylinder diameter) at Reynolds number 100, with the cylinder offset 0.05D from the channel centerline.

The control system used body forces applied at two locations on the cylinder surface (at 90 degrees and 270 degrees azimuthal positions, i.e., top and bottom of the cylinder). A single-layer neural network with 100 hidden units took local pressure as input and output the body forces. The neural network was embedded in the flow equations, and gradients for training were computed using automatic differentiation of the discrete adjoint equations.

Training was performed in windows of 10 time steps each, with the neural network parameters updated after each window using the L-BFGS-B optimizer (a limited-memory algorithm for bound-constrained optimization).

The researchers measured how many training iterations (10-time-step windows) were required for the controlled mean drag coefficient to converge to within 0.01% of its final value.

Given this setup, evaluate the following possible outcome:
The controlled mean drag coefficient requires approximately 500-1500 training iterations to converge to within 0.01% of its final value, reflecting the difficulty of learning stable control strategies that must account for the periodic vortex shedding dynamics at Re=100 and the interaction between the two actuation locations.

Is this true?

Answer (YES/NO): NO